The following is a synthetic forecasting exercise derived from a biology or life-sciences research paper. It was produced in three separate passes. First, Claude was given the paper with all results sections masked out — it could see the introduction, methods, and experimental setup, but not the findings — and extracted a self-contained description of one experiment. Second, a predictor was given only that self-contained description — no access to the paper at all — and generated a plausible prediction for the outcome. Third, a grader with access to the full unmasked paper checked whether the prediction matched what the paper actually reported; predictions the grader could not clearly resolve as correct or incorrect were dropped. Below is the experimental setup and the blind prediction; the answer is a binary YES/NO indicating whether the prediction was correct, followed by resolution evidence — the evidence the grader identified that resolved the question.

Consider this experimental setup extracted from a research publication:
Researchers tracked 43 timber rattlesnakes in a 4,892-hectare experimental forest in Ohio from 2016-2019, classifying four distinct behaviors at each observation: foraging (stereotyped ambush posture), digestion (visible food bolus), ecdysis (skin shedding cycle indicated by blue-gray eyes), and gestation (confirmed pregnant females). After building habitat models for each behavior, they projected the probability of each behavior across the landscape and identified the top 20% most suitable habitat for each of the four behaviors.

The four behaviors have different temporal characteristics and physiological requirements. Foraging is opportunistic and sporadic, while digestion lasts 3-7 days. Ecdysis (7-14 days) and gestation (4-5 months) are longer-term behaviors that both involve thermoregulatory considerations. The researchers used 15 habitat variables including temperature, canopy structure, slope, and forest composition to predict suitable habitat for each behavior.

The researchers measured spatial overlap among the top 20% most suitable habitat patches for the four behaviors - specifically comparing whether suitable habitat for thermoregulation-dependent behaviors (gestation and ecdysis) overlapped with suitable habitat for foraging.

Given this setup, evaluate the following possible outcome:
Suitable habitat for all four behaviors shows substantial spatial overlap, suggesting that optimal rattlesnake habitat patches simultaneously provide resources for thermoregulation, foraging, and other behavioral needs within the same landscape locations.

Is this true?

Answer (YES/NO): NO